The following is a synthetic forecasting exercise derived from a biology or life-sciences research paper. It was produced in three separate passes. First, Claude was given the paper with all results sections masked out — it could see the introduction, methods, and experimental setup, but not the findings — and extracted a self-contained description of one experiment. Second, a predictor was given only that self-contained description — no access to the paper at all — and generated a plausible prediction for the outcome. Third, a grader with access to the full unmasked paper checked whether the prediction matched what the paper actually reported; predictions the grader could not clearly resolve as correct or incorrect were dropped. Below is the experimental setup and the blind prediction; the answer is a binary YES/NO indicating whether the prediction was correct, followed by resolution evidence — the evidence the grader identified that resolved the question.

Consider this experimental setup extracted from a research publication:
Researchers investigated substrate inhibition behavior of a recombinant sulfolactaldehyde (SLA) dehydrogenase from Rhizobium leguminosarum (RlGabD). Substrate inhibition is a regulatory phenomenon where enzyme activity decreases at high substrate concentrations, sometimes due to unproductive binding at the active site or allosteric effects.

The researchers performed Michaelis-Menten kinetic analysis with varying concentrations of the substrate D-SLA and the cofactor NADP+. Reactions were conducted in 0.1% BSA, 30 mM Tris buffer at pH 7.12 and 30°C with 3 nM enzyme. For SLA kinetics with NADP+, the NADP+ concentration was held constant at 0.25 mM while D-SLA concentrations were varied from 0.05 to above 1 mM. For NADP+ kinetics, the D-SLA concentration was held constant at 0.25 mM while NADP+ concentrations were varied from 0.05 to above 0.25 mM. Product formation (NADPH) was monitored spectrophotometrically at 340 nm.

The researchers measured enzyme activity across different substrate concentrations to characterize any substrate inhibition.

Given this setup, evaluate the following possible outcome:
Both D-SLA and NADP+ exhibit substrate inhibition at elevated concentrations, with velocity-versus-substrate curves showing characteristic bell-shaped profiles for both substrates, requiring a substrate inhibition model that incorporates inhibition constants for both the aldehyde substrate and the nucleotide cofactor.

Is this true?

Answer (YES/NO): NO